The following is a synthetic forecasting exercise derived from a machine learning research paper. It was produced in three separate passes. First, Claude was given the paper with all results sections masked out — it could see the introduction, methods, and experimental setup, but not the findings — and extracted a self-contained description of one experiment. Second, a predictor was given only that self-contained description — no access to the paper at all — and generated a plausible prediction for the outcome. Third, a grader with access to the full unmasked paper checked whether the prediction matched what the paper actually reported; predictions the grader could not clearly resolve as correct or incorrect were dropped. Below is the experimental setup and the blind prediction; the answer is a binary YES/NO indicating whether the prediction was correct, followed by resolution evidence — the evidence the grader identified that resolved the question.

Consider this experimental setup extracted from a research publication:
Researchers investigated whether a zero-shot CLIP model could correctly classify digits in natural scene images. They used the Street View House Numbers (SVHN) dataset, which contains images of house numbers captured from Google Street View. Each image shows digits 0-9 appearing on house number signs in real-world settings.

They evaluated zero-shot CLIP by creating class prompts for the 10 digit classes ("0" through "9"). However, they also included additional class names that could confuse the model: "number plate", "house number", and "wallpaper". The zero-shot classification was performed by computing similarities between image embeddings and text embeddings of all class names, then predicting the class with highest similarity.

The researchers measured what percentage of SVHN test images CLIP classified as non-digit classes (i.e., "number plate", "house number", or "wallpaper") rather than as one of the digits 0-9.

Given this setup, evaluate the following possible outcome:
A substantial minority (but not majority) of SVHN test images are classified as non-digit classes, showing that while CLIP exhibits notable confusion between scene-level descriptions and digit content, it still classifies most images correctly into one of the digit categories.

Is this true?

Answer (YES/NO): NO